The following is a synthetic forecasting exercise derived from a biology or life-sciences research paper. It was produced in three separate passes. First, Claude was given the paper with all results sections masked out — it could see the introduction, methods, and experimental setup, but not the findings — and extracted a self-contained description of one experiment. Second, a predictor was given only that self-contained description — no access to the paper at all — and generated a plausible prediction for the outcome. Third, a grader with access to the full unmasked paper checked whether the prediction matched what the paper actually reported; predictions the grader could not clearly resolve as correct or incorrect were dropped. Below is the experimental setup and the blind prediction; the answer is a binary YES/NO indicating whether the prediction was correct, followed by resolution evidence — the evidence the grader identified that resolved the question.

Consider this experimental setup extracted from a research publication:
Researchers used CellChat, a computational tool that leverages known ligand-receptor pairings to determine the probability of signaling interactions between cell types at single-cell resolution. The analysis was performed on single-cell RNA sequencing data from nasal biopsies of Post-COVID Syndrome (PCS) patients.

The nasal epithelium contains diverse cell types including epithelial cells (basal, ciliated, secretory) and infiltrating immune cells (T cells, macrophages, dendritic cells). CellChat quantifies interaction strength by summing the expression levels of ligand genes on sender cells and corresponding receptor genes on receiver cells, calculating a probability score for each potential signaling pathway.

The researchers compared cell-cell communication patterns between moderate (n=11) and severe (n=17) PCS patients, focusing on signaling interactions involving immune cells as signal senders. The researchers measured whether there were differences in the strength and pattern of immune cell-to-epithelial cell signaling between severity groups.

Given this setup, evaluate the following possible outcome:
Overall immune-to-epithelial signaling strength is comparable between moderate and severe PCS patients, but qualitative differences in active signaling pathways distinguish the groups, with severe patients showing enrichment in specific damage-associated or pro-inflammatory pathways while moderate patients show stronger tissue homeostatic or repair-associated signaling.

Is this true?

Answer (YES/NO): NO